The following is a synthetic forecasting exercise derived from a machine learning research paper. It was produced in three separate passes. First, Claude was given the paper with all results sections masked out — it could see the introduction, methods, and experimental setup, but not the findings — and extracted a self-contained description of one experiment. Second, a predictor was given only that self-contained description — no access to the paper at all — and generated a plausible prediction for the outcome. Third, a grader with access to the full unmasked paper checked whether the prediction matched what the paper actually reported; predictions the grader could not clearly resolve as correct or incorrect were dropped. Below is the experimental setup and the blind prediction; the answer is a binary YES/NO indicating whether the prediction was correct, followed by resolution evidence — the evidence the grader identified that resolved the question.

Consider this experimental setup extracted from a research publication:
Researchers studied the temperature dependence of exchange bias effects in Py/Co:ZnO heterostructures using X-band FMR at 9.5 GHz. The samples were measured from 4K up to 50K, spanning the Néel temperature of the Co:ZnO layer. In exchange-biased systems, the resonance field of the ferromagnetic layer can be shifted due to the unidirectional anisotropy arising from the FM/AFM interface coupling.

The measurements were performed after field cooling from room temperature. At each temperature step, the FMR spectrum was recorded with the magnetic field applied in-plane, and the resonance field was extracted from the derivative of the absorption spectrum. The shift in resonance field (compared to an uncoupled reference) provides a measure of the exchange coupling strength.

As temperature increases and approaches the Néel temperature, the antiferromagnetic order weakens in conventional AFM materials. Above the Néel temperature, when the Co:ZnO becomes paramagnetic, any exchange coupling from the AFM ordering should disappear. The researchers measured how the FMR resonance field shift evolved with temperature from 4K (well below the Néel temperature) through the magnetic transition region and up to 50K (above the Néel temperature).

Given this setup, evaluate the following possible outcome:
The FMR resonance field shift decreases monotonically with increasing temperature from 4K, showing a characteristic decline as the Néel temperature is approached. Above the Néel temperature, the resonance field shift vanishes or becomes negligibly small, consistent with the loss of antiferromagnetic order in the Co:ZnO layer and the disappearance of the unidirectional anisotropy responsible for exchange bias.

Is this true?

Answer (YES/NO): NO